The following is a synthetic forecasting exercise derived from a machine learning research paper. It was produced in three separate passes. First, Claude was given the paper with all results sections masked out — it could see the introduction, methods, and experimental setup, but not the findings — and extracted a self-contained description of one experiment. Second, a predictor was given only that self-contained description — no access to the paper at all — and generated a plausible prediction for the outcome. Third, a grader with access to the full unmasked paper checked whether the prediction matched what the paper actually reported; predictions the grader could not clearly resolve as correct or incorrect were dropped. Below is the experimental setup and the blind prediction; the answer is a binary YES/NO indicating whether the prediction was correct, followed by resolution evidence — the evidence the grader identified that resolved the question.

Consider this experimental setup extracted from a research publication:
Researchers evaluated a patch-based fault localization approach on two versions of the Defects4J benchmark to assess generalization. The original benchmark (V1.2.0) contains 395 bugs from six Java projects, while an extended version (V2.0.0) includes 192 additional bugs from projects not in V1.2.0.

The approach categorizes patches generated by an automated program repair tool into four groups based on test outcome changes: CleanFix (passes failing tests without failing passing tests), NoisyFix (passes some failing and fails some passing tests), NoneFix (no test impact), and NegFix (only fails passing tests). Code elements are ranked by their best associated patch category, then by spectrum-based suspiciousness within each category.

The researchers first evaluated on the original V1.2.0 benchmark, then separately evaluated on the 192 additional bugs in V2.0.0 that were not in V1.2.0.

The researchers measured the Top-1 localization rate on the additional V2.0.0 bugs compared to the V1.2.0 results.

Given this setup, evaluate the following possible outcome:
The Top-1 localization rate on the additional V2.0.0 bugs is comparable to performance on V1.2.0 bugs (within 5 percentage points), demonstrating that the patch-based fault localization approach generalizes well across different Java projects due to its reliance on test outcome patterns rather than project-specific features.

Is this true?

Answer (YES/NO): YES